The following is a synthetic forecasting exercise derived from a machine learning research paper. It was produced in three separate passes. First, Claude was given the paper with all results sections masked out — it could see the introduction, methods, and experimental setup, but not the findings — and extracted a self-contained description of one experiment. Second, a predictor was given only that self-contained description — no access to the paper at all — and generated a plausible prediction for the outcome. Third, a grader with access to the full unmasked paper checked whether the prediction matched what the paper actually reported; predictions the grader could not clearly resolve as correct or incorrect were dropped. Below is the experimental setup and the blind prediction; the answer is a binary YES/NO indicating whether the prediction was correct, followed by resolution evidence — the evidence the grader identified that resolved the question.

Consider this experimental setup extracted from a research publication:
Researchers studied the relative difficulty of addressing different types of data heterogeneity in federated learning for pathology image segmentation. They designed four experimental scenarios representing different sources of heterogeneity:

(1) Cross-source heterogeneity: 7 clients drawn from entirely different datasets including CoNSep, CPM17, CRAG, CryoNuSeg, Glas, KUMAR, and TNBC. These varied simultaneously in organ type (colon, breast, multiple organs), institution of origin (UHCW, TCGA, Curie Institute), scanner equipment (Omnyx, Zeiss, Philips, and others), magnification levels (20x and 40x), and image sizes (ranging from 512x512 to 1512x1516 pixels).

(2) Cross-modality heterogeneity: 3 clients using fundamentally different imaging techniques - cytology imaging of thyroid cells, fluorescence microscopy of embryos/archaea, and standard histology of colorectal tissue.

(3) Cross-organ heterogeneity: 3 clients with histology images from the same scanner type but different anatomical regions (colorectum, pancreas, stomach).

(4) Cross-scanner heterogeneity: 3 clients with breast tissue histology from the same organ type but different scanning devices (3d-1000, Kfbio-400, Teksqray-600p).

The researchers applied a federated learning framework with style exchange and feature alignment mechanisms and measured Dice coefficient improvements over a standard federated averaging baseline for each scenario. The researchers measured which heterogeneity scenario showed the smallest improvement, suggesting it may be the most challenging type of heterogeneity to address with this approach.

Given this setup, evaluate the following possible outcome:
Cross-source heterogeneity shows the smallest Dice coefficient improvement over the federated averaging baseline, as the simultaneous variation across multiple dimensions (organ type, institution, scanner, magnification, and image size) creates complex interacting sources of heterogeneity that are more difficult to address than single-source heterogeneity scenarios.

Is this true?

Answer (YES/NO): YES